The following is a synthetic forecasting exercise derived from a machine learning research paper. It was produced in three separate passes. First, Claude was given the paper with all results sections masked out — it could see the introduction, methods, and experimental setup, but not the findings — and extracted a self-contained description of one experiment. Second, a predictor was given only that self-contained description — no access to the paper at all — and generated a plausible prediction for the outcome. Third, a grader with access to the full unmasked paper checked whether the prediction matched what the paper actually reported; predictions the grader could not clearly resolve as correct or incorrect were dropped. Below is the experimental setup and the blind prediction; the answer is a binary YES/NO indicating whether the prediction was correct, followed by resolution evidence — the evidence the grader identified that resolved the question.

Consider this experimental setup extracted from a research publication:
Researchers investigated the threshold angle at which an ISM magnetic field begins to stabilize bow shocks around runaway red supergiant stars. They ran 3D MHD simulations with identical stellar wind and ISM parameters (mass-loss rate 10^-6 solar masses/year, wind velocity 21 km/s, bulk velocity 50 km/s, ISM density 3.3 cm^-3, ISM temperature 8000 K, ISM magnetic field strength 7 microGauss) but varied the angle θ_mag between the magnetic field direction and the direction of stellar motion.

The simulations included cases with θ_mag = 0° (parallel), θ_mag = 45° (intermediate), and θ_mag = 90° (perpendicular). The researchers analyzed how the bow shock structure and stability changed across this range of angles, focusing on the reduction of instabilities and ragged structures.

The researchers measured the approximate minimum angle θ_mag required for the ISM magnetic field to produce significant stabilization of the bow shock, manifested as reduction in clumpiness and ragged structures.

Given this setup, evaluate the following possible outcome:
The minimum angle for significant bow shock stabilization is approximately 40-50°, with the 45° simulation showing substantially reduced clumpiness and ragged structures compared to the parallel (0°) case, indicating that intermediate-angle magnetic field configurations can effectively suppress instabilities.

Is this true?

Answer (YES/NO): NO